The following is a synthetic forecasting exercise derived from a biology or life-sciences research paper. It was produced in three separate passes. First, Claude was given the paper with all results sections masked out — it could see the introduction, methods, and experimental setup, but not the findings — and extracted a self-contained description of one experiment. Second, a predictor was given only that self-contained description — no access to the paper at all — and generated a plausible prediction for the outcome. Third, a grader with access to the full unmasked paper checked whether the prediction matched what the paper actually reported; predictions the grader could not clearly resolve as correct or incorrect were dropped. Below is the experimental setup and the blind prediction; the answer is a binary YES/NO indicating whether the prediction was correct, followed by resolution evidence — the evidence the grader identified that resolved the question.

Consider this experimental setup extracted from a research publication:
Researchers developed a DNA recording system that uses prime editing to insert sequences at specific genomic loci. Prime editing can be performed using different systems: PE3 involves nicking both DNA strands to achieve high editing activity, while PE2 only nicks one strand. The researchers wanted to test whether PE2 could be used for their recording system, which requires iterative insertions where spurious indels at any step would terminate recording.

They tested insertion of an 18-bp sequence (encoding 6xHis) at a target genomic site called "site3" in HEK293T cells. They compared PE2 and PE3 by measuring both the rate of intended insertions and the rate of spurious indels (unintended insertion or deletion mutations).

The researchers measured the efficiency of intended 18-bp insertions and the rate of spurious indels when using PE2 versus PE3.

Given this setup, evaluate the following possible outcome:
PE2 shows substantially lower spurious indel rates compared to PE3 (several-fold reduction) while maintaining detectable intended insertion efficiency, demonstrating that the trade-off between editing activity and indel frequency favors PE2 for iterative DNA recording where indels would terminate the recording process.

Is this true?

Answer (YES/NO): NO